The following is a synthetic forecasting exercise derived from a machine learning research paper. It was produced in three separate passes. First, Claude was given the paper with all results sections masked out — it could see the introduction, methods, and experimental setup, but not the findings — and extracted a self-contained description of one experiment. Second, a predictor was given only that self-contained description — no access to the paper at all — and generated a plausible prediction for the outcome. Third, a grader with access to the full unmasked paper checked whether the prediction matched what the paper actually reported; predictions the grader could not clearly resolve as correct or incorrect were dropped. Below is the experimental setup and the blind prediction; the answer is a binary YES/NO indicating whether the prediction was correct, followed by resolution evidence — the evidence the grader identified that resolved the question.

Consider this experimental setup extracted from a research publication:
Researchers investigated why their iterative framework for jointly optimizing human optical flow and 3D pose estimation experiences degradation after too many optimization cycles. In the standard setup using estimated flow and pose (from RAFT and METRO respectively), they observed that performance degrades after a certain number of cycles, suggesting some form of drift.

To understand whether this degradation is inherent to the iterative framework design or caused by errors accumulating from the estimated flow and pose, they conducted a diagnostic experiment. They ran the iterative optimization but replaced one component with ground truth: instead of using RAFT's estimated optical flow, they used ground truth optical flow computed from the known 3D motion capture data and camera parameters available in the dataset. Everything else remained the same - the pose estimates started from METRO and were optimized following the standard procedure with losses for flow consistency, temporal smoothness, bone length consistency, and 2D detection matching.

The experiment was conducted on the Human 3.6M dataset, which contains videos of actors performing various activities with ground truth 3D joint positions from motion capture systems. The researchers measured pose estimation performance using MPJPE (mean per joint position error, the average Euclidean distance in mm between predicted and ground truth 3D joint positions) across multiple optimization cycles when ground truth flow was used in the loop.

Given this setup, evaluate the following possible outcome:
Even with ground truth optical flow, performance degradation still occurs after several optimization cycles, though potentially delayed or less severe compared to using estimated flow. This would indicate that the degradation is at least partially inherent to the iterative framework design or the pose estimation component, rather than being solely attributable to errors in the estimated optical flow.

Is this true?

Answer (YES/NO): NO